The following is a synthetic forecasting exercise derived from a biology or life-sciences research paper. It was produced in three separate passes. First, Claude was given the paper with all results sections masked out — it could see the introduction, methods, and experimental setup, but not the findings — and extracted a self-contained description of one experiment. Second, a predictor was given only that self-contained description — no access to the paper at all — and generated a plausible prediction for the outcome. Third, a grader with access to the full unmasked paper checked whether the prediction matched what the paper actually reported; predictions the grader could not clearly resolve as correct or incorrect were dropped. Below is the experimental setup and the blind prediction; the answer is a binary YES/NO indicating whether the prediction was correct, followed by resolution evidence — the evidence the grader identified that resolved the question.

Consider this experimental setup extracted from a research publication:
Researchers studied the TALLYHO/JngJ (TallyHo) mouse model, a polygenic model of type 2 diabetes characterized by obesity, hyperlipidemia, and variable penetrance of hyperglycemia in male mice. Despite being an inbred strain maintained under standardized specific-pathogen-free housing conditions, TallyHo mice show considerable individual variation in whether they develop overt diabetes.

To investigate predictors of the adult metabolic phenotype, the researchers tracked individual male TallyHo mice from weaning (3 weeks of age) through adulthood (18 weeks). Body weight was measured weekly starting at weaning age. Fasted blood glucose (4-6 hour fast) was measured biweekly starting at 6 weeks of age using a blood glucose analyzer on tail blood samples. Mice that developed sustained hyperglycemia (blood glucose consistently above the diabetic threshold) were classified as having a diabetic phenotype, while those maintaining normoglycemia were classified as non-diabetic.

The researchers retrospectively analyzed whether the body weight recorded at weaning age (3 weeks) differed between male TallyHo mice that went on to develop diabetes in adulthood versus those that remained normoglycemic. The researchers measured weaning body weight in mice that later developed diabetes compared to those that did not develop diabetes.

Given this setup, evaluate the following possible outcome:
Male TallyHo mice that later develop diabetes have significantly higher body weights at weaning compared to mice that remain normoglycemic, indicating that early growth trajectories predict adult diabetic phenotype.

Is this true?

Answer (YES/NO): YES